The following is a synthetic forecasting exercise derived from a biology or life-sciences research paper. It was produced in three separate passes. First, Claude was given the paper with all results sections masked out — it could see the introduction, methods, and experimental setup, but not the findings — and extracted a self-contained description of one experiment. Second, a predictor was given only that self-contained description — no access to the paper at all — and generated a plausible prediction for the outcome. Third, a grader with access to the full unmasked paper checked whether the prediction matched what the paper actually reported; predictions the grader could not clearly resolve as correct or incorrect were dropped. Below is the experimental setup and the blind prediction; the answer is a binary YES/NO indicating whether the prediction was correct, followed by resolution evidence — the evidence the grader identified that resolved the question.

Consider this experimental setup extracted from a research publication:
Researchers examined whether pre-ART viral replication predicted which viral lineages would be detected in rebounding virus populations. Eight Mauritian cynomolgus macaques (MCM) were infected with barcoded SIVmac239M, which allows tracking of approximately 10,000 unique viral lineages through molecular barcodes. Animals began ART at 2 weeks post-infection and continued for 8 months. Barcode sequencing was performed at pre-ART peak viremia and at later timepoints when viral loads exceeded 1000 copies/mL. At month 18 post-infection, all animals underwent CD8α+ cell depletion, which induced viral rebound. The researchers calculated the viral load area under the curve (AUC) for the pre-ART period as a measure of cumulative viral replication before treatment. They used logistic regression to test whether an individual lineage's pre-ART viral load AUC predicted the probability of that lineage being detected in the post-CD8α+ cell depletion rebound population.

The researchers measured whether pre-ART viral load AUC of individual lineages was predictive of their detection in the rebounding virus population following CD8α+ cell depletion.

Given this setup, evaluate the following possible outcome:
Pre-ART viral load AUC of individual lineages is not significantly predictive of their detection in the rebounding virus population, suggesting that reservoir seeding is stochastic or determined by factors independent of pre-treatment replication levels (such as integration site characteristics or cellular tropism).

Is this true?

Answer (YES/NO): NO